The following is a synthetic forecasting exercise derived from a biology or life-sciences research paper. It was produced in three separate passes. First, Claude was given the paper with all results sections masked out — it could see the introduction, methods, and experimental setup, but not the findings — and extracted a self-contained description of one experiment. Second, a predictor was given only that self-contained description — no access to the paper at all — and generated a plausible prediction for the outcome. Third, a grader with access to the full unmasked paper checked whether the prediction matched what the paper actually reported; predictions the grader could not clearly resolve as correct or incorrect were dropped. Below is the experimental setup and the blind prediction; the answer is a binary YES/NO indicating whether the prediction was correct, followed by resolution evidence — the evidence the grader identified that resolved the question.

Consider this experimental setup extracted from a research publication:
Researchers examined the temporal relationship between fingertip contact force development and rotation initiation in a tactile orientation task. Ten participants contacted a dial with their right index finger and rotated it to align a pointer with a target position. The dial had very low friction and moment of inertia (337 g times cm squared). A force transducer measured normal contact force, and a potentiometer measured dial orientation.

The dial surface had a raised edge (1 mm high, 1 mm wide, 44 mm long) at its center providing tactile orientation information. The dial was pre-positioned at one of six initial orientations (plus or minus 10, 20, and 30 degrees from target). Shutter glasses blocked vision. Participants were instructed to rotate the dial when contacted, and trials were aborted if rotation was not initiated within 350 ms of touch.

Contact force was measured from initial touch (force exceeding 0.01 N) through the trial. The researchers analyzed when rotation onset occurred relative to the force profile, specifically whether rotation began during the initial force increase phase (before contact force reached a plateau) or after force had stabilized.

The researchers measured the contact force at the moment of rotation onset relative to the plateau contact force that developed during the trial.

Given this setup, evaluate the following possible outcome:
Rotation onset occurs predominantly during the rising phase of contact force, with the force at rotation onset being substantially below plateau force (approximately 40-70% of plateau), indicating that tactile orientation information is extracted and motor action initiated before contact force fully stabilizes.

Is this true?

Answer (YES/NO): YES